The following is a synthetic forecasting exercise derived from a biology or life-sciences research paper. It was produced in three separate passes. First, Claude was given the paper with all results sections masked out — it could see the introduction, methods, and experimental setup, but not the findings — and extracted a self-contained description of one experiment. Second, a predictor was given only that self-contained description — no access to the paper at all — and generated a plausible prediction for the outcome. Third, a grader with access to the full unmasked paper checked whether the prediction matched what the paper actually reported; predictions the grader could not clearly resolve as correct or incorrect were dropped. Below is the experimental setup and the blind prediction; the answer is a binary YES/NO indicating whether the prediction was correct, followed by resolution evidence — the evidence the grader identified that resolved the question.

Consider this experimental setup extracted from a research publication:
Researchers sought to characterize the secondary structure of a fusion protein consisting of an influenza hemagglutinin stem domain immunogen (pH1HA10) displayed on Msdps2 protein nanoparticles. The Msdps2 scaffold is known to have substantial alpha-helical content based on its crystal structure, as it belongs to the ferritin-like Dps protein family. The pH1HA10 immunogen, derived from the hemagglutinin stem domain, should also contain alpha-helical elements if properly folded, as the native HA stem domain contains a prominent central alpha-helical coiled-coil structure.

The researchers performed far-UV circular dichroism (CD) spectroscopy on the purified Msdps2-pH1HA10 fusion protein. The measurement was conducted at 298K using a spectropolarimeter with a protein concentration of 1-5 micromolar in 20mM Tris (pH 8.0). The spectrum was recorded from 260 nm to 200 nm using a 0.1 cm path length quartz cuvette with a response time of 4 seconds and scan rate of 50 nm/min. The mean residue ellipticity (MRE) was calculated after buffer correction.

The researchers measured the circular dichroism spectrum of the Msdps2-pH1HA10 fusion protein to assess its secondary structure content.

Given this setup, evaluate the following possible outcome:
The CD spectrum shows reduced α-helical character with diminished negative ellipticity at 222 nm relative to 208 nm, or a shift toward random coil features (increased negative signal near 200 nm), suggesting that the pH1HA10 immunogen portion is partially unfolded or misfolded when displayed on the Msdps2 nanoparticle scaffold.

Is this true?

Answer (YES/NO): NO